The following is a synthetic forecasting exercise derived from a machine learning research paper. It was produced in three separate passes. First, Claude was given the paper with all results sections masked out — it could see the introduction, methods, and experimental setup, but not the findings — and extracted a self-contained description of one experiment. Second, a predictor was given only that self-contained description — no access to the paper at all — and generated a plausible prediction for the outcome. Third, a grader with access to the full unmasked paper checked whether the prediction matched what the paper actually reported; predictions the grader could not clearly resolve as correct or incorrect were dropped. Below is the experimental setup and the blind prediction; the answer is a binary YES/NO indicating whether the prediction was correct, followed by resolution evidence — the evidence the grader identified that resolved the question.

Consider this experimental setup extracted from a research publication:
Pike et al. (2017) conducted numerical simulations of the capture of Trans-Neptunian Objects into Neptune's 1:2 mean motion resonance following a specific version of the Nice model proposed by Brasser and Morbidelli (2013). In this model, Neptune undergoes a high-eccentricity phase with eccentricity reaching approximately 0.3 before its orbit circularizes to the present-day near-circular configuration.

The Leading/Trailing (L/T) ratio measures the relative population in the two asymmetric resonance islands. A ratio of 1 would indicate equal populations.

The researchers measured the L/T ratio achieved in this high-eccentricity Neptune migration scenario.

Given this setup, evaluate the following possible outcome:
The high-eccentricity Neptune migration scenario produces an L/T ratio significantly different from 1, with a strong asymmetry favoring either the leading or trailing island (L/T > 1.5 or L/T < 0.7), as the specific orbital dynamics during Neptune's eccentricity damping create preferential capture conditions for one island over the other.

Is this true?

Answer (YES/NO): YES